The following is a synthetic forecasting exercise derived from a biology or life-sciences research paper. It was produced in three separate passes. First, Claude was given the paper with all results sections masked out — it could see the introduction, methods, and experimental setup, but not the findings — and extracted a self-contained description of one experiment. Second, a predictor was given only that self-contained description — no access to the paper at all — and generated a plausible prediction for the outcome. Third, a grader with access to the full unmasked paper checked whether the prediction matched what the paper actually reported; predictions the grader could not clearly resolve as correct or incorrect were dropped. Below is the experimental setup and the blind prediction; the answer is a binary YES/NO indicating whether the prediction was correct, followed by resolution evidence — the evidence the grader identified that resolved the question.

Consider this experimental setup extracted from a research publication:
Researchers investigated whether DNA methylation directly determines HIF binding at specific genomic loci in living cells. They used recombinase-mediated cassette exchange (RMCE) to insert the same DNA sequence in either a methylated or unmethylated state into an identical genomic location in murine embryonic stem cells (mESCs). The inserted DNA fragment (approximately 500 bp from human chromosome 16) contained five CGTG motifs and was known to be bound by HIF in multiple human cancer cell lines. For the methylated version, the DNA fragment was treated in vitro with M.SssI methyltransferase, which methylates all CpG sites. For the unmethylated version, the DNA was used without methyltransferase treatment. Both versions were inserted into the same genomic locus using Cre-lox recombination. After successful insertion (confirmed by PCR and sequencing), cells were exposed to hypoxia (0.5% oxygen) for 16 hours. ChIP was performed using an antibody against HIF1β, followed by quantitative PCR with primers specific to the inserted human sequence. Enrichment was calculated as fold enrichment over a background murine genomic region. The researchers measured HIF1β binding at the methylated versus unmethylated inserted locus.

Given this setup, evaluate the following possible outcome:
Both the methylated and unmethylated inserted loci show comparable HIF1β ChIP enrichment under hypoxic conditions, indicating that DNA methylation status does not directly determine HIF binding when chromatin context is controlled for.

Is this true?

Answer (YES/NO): NO